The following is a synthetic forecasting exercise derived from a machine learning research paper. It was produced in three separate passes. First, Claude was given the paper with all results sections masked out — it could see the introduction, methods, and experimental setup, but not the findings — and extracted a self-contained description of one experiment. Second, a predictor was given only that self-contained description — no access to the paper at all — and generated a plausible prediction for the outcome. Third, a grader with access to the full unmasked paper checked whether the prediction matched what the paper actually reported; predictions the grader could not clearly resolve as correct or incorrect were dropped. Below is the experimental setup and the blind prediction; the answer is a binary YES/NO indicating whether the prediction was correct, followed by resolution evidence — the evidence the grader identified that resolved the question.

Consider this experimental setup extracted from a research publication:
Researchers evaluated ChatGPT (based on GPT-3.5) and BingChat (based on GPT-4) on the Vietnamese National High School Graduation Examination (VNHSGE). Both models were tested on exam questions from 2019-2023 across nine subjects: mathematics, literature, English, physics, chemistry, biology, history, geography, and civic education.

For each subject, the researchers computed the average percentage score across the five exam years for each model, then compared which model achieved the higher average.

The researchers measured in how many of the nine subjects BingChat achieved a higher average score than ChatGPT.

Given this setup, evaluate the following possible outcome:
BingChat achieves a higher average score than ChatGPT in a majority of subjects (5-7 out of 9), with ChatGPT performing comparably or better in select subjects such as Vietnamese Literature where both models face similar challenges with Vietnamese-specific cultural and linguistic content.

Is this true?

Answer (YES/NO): NO